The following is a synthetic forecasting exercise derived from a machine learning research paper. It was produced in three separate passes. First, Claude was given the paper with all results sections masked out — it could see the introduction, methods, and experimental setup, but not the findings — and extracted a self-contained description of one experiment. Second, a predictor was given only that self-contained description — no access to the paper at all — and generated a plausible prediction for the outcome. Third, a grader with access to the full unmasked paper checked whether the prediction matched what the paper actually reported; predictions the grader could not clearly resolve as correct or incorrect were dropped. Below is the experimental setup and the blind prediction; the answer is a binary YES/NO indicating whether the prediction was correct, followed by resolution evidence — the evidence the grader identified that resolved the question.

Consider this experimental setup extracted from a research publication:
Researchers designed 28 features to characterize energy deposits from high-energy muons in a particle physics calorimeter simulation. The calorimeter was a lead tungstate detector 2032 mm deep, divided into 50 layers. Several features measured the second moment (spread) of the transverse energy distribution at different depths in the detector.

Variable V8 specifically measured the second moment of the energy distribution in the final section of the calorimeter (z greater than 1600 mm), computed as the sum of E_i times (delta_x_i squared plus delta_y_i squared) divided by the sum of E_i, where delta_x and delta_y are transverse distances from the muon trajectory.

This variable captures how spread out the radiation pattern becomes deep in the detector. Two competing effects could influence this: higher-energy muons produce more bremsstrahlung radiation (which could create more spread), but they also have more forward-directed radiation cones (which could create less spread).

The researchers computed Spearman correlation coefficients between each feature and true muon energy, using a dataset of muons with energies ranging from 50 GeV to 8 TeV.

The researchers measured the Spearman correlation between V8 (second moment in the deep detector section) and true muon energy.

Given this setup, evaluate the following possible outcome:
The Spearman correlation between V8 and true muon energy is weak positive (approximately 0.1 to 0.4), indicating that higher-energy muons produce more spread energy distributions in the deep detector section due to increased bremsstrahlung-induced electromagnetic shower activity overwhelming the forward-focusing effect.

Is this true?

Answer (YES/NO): YES